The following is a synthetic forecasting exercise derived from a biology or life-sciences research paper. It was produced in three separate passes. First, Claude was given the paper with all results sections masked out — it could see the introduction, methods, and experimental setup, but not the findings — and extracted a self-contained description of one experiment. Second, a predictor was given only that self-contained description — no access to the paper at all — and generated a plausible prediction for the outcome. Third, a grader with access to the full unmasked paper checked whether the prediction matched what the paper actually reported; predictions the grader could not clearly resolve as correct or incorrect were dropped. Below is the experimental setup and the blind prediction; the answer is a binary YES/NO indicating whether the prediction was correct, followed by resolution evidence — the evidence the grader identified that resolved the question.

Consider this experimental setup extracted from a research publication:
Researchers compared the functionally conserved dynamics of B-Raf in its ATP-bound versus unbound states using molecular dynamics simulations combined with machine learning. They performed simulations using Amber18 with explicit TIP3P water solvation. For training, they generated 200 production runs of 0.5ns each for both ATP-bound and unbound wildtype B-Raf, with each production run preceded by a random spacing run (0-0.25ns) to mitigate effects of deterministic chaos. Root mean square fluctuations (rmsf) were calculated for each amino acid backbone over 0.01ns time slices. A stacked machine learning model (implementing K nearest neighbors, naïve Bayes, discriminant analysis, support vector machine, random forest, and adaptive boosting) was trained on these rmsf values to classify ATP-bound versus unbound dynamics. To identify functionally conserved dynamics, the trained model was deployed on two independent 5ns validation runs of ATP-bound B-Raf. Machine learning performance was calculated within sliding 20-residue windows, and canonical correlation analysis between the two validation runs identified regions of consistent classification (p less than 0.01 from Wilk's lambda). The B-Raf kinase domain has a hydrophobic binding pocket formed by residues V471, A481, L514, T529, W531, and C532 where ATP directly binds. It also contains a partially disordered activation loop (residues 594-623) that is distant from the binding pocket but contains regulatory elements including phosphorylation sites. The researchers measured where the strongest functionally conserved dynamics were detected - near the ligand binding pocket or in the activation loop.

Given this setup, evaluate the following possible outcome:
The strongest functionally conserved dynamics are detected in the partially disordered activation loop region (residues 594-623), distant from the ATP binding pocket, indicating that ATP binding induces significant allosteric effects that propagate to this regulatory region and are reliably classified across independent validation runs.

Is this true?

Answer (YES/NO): YES